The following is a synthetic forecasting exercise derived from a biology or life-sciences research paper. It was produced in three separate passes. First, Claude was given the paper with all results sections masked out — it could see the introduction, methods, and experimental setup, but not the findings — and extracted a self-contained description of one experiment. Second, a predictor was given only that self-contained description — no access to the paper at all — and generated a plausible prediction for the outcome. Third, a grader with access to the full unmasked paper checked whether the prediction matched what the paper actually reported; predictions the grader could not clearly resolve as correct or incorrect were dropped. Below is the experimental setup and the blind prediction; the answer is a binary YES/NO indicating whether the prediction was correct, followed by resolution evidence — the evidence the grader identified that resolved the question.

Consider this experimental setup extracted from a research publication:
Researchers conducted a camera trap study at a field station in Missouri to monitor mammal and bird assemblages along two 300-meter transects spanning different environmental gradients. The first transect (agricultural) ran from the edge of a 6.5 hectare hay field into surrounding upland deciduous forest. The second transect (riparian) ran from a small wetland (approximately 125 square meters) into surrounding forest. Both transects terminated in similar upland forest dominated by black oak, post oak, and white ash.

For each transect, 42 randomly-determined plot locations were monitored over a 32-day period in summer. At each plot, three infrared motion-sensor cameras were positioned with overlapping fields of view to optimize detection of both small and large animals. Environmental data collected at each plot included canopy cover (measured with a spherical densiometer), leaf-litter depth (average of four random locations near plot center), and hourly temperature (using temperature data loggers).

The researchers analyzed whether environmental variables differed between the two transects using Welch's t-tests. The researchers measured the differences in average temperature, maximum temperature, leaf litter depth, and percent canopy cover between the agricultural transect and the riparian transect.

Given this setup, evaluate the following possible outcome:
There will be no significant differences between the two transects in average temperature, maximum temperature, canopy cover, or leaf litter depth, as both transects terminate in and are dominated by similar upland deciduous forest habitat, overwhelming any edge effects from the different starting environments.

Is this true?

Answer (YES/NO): NO